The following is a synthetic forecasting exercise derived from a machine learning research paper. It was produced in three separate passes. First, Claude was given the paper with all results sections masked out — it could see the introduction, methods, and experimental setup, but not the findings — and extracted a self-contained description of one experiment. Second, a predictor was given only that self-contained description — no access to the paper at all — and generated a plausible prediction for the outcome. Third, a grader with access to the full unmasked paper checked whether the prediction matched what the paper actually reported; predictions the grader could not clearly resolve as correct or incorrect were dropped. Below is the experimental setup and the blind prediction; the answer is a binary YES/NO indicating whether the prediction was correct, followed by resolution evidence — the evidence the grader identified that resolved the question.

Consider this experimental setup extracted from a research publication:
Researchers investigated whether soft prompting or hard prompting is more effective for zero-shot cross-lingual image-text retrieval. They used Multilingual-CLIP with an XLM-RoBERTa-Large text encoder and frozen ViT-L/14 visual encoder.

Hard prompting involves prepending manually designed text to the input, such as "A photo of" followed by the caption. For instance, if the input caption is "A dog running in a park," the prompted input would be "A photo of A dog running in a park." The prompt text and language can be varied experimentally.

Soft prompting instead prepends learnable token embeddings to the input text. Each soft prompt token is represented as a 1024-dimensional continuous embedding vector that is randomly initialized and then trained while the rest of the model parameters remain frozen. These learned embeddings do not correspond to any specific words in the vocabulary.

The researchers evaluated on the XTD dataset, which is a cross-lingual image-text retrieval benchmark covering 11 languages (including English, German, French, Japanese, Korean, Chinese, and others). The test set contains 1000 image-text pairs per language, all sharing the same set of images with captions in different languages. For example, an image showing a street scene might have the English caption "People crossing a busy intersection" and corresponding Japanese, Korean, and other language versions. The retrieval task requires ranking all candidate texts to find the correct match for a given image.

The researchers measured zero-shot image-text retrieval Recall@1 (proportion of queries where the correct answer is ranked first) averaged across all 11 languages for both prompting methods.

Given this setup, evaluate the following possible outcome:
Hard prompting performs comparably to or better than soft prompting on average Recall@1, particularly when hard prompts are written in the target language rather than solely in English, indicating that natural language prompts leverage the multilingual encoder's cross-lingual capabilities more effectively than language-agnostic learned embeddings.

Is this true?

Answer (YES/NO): NO